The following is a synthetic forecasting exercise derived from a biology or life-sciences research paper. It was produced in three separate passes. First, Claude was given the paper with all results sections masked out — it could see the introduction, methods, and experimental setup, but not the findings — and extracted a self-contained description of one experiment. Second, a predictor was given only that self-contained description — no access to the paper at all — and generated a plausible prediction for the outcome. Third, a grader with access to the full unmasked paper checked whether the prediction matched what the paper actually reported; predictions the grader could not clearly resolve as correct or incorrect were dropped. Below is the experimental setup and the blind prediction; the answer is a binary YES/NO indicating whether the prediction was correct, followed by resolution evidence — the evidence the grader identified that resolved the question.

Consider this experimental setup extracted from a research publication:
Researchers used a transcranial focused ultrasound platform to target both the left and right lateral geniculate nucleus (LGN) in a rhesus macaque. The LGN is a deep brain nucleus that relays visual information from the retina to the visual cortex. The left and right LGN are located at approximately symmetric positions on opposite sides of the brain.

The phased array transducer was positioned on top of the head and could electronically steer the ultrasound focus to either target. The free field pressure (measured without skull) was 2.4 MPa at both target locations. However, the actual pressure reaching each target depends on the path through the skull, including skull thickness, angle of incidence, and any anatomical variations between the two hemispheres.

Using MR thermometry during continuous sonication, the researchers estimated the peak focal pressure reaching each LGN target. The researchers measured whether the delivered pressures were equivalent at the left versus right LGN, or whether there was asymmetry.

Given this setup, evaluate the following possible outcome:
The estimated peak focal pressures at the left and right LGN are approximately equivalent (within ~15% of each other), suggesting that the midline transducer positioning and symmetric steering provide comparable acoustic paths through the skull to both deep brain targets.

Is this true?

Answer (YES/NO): NO